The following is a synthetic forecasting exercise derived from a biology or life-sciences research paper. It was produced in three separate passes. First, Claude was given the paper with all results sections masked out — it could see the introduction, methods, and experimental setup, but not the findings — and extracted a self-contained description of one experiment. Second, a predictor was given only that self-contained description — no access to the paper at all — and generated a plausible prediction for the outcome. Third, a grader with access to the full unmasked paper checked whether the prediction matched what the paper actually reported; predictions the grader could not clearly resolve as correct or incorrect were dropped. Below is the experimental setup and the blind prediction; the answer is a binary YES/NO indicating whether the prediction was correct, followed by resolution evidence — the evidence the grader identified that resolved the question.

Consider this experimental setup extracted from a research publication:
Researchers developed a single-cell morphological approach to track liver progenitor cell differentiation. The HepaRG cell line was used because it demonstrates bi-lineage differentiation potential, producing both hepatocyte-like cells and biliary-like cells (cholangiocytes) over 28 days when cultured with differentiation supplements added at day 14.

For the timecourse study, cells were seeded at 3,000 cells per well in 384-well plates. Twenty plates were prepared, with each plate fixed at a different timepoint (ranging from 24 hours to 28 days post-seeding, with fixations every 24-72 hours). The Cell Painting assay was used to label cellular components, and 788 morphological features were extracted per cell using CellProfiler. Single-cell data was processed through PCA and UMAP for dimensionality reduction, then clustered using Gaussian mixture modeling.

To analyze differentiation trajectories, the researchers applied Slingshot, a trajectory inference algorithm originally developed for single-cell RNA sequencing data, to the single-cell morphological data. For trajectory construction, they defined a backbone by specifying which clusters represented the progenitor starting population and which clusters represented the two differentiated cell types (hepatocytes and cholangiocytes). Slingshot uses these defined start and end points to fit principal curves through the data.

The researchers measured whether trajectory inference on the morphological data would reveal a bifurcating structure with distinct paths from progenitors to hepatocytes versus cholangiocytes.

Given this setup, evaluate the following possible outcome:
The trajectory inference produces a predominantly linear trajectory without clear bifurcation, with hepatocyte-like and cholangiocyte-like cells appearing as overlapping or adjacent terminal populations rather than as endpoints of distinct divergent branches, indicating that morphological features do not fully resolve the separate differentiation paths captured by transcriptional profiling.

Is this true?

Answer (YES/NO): NO